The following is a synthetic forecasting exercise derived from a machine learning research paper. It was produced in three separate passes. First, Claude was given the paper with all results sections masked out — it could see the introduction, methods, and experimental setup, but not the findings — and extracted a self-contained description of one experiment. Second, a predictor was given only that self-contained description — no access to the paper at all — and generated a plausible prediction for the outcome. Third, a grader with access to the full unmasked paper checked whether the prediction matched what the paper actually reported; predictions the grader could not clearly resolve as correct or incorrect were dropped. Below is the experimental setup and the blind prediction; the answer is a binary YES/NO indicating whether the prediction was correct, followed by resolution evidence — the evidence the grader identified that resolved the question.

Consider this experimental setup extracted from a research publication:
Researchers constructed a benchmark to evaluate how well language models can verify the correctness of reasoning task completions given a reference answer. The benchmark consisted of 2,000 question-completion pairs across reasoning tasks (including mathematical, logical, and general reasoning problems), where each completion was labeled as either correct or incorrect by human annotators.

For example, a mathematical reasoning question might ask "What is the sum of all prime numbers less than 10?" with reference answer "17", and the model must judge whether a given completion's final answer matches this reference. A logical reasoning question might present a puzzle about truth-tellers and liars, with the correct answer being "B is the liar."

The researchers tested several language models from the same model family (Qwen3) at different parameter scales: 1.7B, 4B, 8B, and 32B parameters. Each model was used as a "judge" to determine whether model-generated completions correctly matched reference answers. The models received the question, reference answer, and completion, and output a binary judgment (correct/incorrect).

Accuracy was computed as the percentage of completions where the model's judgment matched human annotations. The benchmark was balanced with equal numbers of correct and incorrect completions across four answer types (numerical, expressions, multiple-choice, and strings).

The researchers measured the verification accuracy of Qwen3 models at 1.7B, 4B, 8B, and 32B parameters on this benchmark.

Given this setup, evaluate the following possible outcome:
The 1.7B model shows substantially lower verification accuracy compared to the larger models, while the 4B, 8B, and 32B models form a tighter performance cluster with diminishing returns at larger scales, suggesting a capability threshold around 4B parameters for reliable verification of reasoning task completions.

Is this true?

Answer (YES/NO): YES